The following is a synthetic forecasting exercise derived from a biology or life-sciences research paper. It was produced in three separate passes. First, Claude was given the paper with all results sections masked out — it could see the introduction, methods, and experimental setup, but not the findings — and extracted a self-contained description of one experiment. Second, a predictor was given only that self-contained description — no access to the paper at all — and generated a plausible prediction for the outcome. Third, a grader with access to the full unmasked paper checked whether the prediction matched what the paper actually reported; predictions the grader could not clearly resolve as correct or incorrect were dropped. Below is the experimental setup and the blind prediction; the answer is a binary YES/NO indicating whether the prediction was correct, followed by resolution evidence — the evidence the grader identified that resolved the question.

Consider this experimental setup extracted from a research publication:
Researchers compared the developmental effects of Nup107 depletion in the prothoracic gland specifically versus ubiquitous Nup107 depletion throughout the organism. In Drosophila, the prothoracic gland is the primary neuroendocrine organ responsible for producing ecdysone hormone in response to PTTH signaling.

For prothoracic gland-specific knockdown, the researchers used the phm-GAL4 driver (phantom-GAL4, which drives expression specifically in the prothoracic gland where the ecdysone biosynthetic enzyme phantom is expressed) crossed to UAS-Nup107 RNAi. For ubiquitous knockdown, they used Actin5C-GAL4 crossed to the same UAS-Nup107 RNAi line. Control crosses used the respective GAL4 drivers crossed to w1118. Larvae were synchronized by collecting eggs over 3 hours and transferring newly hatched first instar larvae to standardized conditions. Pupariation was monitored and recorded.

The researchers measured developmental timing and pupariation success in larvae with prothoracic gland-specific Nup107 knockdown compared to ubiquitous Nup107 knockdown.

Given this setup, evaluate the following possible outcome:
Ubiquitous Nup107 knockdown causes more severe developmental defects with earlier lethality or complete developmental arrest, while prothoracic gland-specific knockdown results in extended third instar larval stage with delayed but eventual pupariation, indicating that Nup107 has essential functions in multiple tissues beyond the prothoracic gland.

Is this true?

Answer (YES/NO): NO